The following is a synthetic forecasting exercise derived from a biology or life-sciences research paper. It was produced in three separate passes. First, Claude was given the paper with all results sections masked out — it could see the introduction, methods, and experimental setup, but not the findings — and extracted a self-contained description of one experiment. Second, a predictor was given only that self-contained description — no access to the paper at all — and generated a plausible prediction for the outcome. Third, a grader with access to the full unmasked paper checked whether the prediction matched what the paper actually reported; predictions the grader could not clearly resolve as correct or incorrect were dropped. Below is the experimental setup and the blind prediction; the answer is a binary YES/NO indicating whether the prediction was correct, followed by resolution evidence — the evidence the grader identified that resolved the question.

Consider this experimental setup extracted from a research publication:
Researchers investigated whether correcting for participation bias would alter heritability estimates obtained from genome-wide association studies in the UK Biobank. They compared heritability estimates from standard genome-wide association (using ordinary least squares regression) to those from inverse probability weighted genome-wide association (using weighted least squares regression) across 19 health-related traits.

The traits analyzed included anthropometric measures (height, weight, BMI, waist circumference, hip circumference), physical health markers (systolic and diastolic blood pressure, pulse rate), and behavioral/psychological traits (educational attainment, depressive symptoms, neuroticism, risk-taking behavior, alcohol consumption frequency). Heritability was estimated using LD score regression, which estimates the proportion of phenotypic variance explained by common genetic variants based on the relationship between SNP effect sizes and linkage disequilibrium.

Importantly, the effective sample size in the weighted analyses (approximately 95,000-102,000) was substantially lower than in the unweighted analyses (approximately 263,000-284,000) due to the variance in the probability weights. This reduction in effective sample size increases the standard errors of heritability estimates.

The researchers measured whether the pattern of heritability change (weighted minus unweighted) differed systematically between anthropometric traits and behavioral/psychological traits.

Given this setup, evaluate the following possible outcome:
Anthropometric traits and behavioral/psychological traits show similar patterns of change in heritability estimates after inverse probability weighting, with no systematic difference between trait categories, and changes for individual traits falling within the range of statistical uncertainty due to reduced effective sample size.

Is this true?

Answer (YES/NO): NO